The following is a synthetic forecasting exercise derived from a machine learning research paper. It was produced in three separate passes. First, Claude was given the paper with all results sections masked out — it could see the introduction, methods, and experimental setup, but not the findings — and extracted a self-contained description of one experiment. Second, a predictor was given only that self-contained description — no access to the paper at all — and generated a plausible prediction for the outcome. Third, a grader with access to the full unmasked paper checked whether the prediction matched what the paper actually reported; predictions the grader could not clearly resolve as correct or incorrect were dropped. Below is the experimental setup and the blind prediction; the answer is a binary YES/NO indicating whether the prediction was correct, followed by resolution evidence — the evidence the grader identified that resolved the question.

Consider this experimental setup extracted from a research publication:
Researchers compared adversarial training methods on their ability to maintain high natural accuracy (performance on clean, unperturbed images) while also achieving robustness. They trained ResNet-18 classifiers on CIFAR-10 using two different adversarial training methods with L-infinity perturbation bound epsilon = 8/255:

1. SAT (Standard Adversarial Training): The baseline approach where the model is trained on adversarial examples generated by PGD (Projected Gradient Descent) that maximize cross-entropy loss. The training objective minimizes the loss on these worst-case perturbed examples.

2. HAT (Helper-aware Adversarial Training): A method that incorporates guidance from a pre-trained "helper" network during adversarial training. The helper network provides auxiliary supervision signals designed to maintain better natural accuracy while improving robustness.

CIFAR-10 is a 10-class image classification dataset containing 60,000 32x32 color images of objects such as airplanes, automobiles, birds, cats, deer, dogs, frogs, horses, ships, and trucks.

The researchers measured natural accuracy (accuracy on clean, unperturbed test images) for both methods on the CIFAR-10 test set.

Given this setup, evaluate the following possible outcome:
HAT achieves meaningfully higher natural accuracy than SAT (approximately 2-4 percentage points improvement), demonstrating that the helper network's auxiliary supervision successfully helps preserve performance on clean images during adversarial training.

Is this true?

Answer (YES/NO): NO